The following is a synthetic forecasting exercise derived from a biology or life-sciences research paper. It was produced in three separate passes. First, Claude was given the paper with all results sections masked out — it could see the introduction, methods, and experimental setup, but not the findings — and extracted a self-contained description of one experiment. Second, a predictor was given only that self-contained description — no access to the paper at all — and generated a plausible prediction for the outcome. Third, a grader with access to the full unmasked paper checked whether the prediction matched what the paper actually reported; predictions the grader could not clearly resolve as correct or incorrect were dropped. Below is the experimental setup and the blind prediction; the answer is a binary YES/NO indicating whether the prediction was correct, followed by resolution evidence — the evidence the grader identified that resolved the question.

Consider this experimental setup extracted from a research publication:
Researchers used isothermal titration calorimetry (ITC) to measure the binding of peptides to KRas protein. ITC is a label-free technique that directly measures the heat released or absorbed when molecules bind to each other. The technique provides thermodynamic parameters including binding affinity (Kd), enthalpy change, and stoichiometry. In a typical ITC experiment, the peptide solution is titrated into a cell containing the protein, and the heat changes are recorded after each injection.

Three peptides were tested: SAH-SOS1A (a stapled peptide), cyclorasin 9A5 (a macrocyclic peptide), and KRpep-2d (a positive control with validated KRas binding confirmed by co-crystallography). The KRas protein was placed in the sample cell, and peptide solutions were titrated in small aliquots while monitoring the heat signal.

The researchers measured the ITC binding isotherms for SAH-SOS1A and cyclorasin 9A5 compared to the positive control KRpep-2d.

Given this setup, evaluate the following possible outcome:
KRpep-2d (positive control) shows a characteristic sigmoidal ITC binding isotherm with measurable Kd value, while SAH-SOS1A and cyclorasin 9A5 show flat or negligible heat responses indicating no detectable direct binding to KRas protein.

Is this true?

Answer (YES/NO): YES